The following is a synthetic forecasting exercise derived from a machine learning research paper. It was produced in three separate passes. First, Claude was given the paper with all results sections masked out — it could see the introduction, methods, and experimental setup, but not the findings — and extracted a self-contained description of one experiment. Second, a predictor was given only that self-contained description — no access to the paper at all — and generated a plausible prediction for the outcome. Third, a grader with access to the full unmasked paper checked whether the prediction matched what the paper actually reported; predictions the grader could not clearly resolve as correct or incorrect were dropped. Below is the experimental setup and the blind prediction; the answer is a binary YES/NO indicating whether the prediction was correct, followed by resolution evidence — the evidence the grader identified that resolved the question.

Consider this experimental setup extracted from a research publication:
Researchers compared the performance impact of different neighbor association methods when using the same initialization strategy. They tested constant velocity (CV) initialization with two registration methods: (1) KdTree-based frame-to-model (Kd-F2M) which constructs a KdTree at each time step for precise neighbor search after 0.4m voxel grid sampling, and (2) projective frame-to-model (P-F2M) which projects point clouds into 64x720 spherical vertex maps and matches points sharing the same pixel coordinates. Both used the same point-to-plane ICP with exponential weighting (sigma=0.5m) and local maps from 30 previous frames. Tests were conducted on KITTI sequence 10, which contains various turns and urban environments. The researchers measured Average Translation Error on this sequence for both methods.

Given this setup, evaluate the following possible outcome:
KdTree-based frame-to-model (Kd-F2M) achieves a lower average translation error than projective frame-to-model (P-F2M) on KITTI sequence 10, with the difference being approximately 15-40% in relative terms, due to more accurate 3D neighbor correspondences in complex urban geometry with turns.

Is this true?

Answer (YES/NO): NO